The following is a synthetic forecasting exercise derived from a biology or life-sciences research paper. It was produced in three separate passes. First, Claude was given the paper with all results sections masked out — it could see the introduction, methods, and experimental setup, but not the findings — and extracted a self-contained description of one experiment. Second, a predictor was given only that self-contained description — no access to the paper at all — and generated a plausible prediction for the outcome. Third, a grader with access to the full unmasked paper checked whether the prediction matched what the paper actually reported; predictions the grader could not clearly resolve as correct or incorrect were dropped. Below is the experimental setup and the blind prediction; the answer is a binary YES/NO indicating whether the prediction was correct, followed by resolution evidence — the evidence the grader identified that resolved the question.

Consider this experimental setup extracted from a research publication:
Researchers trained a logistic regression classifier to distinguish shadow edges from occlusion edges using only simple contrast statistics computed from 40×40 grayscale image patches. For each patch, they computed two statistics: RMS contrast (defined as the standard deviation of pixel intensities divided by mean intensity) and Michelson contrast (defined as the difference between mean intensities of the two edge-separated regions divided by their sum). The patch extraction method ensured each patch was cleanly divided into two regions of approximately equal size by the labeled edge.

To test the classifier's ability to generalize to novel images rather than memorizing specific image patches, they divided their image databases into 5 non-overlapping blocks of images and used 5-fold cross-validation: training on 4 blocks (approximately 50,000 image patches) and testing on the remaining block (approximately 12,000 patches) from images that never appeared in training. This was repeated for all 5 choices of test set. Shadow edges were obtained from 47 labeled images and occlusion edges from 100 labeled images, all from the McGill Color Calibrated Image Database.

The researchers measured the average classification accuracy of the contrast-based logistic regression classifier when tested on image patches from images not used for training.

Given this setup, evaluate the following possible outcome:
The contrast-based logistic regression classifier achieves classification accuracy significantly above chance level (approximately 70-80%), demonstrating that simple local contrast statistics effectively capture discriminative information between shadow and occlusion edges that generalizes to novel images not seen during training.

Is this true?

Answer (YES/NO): NO